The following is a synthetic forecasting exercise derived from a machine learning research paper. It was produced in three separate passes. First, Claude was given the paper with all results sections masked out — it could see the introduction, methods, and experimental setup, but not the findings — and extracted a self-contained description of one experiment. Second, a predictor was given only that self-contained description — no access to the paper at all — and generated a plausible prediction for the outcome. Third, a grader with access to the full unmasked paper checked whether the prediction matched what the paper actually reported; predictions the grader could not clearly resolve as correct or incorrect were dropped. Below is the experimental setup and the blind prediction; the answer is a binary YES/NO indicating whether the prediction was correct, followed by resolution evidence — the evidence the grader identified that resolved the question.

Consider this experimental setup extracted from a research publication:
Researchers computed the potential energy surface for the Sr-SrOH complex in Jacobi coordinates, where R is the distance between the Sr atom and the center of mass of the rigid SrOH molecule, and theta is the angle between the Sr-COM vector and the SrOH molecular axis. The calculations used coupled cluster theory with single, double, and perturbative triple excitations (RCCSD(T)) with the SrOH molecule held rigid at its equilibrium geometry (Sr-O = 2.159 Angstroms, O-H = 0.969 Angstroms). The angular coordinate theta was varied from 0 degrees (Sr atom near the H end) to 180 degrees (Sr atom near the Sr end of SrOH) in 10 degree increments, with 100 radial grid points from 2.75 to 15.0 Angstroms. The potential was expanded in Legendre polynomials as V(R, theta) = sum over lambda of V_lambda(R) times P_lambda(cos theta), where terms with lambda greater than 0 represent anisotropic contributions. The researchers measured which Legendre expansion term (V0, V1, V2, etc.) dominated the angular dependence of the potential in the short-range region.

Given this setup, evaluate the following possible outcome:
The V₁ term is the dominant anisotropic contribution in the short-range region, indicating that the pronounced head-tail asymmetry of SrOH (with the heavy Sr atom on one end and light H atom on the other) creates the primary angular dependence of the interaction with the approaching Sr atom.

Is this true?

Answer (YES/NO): YES